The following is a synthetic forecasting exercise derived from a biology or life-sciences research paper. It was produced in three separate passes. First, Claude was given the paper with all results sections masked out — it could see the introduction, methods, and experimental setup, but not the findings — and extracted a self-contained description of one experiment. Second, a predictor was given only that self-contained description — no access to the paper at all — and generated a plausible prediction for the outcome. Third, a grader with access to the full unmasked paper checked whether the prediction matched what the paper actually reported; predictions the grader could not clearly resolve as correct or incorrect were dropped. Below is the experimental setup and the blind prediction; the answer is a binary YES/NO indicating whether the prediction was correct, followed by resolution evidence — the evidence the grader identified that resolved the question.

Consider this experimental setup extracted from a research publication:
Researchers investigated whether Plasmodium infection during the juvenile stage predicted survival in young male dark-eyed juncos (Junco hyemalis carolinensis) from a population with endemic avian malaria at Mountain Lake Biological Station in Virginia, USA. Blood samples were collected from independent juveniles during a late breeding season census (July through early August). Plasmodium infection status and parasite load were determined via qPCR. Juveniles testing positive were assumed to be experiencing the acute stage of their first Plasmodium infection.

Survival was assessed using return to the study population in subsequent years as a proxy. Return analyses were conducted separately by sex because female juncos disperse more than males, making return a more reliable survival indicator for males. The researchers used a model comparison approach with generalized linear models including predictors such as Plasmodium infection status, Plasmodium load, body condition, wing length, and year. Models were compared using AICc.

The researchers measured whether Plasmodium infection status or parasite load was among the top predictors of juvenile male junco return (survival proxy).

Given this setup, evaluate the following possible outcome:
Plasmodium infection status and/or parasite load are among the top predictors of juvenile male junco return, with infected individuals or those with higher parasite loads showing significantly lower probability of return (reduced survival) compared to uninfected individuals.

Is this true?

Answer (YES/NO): NO